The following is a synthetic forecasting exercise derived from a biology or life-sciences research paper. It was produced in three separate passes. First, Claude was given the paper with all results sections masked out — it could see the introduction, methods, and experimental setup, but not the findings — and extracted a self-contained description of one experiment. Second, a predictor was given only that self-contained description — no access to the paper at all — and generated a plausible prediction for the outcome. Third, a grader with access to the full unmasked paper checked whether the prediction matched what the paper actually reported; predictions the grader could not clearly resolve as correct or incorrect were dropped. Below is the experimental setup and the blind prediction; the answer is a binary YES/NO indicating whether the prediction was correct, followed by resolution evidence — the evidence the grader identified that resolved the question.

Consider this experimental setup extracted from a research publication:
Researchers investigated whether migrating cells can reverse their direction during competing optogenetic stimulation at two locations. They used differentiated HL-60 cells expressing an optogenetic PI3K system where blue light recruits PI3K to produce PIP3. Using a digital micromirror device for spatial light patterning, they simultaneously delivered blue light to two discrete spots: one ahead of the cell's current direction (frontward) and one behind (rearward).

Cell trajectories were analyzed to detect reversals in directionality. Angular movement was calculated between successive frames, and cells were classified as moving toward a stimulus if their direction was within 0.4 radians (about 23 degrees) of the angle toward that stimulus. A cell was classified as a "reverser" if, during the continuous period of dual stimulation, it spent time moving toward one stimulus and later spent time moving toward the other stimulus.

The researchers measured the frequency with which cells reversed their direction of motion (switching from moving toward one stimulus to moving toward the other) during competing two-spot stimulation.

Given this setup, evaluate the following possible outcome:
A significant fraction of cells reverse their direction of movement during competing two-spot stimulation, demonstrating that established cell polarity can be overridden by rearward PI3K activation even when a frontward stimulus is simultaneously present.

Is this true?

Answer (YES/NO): NO